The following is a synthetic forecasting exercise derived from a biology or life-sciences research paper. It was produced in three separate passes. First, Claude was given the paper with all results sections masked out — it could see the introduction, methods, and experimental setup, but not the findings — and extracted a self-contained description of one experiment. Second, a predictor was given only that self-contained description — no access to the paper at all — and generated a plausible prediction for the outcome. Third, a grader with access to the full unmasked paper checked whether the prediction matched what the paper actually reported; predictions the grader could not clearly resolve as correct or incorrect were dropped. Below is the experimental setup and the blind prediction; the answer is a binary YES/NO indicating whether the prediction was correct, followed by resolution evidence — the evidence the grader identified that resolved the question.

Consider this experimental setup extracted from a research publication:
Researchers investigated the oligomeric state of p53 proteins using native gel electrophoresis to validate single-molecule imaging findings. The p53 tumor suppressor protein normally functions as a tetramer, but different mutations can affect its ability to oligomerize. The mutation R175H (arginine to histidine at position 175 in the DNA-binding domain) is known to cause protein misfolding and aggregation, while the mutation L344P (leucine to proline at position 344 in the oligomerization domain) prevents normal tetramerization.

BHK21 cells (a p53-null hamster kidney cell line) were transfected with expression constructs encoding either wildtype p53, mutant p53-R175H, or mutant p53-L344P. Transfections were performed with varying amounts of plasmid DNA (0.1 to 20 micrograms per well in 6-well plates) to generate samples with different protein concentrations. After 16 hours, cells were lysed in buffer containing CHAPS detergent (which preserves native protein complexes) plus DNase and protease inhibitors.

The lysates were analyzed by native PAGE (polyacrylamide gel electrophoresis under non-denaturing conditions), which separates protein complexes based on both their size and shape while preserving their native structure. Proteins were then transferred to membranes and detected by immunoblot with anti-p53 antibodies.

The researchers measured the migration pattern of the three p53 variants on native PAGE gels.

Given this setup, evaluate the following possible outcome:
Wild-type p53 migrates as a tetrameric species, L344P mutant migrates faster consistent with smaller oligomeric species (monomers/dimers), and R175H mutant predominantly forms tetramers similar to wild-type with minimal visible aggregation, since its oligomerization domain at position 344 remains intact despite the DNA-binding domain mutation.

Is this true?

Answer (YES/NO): NO